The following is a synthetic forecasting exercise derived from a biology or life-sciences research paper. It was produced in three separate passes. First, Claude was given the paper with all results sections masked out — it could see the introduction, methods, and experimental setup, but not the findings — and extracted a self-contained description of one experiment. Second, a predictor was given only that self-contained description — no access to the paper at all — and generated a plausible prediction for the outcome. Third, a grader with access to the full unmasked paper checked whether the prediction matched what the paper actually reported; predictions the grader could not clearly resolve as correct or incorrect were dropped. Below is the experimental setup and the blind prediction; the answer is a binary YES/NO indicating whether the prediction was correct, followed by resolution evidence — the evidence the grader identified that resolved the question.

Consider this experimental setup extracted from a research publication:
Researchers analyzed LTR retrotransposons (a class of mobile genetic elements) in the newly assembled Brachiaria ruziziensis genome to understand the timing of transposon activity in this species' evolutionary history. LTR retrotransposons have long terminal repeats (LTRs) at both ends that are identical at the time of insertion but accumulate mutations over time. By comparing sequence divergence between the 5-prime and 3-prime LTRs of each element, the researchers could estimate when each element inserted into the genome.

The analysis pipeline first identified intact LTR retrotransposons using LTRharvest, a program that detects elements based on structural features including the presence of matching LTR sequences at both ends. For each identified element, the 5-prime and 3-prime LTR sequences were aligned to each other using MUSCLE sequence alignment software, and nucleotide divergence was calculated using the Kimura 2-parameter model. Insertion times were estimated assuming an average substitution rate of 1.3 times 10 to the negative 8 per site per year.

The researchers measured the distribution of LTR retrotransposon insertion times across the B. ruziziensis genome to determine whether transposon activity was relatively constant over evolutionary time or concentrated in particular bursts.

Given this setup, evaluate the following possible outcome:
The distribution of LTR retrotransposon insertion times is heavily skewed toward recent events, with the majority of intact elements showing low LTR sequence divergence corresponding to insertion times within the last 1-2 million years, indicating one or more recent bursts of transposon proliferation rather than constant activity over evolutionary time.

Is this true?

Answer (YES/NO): YES